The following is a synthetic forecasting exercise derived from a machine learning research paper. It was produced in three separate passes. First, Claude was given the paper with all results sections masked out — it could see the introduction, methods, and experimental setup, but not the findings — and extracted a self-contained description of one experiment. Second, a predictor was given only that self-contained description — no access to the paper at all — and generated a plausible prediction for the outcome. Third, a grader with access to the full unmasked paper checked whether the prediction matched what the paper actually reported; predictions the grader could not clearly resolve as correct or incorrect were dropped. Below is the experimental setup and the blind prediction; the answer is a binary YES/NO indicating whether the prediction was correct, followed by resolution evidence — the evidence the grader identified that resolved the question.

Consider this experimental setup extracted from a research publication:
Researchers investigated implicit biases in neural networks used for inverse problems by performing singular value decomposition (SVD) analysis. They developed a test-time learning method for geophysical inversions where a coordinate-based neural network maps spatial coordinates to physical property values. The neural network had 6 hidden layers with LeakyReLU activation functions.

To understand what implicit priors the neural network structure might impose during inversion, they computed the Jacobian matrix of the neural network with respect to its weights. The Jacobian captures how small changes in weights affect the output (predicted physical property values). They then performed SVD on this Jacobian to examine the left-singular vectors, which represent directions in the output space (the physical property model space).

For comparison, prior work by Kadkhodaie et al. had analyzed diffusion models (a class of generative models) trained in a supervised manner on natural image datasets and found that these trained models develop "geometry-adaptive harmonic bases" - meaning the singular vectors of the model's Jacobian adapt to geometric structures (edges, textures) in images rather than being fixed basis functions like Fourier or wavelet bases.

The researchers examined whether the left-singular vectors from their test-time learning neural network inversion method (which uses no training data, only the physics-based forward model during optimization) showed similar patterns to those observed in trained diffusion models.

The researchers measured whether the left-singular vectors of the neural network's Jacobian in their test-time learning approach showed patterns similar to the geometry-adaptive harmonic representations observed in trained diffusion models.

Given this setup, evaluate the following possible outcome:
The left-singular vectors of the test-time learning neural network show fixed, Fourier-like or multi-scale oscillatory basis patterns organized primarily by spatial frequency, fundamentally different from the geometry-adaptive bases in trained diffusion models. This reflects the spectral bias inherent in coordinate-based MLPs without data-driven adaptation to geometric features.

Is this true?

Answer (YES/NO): NO